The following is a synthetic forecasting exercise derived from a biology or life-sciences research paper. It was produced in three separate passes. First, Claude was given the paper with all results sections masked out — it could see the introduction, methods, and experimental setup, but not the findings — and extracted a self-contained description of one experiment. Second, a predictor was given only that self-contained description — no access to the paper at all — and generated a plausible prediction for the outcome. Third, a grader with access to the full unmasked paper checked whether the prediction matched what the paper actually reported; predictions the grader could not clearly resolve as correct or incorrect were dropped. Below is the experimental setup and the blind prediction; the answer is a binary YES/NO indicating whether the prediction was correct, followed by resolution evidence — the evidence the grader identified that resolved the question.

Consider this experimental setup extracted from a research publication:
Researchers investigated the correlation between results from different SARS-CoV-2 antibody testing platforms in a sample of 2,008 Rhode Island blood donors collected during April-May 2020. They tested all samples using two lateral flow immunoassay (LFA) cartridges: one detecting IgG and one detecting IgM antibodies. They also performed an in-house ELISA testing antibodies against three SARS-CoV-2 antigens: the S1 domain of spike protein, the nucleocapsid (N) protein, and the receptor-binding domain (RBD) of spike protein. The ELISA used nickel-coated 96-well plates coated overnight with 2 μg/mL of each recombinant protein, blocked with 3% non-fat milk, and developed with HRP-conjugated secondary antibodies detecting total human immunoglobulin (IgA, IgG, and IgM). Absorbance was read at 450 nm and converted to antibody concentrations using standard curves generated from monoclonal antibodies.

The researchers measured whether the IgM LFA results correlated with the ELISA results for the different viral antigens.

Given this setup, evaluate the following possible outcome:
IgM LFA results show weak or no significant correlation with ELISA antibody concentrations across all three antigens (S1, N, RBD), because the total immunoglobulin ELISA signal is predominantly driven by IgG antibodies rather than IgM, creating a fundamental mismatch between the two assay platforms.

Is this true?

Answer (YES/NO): NO